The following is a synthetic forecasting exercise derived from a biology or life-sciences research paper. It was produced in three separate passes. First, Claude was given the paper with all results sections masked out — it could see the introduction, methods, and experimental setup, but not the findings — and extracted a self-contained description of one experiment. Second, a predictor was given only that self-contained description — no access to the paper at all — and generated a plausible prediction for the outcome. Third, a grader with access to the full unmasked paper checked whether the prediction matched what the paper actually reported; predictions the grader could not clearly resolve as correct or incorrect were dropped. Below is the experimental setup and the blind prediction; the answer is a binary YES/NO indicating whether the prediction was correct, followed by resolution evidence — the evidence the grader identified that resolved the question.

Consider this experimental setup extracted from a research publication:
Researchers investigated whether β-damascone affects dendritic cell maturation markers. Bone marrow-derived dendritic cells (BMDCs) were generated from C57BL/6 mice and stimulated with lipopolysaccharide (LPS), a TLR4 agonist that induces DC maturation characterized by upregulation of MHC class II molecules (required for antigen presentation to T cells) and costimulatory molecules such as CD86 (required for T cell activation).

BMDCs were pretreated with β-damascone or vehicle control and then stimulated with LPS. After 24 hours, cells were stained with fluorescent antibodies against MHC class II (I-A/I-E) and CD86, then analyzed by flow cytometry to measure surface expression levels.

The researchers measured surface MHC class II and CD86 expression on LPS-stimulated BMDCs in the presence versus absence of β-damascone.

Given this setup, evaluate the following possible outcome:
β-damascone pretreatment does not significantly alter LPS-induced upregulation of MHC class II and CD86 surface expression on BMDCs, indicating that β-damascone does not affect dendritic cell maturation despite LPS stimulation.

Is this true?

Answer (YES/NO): NO